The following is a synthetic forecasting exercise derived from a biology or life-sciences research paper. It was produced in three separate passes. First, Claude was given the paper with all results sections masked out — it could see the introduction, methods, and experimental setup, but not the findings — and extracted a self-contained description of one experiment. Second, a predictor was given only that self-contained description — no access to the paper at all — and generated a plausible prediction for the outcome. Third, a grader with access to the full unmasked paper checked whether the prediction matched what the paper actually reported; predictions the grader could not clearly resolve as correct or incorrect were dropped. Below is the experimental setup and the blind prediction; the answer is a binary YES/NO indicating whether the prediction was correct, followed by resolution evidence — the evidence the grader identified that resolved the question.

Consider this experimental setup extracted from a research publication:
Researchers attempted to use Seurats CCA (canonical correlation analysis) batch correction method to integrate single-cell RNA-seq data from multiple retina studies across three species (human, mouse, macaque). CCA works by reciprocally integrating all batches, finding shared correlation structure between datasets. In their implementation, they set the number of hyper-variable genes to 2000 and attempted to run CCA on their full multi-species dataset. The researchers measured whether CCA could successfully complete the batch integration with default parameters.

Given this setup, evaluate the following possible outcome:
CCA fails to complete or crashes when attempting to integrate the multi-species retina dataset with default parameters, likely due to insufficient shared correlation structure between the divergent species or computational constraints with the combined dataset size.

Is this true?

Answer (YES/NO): YES